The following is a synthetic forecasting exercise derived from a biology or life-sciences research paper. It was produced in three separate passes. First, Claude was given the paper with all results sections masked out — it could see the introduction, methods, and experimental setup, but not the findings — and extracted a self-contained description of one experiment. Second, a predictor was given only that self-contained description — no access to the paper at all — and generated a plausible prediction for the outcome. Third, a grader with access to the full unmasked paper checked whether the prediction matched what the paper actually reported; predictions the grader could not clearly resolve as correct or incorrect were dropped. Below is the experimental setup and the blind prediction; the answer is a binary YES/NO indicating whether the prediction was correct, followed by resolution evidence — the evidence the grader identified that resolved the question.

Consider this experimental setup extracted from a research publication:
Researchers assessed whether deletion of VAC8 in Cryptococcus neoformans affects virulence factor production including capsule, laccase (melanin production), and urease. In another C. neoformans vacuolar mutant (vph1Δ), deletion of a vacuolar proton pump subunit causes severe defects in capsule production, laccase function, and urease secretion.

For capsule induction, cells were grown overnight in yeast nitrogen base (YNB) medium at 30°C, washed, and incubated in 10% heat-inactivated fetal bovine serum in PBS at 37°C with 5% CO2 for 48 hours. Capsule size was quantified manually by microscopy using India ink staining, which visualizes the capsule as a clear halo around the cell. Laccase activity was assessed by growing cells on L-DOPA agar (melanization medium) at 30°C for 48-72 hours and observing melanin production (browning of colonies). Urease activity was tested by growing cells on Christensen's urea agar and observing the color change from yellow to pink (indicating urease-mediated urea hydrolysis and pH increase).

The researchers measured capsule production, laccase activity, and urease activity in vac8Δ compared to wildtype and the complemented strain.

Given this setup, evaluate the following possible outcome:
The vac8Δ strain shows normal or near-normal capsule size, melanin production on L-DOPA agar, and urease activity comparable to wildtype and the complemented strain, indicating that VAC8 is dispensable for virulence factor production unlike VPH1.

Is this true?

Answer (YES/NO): NO